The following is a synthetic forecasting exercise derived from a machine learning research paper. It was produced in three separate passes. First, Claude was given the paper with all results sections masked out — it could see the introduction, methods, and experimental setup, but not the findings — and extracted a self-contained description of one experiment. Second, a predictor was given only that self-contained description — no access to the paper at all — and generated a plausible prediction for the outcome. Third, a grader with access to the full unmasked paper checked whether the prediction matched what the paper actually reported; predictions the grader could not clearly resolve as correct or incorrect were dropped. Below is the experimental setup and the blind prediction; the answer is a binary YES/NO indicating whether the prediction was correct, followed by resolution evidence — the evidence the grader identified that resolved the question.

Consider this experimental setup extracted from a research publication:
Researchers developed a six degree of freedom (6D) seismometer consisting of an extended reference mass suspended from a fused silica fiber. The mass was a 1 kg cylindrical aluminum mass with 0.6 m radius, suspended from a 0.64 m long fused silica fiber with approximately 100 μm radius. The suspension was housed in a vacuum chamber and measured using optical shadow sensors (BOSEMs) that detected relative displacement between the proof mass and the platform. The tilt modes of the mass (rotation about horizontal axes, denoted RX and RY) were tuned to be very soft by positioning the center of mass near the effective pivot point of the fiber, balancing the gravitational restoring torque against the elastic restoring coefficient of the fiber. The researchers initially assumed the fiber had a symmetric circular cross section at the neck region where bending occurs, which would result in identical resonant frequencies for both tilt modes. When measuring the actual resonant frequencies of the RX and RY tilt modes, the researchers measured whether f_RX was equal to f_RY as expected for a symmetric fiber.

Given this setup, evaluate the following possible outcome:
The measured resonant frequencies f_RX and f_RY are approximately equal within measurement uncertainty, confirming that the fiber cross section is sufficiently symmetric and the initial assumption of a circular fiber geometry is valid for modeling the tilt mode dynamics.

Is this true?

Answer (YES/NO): NO